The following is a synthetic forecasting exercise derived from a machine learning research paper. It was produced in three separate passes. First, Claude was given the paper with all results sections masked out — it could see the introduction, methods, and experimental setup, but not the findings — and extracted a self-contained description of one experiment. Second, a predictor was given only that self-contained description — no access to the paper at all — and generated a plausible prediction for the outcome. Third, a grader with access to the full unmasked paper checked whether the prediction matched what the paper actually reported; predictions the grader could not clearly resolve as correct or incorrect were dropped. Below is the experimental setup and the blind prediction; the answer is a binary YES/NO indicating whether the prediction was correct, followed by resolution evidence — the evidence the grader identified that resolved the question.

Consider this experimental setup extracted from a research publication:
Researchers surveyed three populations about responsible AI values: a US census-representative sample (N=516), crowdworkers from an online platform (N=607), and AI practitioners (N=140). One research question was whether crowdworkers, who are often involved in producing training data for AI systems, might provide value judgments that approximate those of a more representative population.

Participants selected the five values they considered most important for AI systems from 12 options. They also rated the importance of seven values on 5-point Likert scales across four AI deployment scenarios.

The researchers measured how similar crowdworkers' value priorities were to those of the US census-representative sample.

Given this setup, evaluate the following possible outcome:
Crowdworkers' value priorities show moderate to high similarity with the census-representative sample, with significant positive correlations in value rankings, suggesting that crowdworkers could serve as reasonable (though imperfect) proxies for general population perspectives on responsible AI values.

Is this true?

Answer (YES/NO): YES